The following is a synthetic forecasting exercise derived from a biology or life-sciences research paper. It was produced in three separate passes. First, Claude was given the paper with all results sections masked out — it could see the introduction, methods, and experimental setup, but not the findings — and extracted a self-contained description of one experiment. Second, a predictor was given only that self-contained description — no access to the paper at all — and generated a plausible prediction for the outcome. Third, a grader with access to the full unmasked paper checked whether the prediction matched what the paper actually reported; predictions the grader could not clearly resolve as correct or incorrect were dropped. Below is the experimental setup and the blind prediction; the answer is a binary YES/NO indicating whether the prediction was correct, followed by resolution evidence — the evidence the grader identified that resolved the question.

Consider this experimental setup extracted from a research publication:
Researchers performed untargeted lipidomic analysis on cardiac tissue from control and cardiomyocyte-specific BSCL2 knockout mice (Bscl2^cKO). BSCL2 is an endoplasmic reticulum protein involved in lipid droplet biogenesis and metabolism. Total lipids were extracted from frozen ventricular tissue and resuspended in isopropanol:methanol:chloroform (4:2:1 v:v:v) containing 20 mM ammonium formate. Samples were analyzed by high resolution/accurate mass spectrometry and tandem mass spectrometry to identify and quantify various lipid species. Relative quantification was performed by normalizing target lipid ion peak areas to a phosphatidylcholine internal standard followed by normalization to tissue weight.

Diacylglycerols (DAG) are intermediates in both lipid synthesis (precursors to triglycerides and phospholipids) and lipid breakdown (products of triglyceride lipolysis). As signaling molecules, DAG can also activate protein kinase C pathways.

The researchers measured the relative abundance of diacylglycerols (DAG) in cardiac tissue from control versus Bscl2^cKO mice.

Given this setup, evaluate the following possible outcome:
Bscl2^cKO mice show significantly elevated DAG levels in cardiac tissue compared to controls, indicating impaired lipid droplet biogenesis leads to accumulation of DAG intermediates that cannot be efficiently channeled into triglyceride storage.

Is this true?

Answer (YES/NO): NO